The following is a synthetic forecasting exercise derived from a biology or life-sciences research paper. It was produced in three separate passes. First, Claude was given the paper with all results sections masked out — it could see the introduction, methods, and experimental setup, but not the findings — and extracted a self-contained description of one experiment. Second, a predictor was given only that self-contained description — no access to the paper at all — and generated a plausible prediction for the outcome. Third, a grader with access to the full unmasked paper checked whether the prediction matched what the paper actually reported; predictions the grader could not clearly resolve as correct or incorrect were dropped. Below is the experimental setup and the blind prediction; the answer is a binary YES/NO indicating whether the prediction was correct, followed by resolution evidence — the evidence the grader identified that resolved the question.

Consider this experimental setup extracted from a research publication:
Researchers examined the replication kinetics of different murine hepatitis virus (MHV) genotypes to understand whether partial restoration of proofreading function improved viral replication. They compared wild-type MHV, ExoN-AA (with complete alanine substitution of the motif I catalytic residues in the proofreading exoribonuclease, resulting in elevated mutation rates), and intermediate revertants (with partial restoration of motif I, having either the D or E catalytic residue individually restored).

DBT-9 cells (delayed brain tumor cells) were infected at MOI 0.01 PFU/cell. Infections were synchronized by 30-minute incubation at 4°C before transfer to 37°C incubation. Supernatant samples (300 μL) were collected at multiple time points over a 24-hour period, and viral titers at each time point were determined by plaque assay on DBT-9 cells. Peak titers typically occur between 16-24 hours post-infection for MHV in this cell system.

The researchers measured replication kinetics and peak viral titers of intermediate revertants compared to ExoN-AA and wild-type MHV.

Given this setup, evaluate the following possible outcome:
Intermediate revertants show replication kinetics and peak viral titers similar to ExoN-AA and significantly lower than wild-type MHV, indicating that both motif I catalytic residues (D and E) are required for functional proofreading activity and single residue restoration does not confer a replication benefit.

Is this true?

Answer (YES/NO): NO